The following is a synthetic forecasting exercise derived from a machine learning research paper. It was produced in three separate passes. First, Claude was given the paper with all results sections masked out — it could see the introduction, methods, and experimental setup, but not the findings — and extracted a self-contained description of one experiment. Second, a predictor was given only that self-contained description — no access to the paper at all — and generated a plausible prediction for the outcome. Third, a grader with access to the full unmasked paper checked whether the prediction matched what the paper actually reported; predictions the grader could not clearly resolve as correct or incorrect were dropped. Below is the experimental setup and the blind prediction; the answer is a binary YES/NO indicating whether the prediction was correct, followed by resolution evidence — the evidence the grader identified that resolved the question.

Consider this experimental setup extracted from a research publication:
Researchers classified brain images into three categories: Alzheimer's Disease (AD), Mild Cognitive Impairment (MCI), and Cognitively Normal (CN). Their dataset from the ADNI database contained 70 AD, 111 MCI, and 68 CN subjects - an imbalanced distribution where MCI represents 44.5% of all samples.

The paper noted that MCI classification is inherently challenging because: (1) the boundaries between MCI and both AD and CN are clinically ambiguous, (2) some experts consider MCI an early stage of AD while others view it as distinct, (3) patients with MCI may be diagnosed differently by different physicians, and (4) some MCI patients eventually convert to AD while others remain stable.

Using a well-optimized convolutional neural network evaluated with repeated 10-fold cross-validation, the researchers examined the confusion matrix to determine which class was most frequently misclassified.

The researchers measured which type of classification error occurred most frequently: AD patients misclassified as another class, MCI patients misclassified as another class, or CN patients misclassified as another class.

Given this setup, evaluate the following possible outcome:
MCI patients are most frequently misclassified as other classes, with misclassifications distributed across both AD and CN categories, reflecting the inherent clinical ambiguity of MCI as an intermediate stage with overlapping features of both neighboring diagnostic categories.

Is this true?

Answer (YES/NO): YES